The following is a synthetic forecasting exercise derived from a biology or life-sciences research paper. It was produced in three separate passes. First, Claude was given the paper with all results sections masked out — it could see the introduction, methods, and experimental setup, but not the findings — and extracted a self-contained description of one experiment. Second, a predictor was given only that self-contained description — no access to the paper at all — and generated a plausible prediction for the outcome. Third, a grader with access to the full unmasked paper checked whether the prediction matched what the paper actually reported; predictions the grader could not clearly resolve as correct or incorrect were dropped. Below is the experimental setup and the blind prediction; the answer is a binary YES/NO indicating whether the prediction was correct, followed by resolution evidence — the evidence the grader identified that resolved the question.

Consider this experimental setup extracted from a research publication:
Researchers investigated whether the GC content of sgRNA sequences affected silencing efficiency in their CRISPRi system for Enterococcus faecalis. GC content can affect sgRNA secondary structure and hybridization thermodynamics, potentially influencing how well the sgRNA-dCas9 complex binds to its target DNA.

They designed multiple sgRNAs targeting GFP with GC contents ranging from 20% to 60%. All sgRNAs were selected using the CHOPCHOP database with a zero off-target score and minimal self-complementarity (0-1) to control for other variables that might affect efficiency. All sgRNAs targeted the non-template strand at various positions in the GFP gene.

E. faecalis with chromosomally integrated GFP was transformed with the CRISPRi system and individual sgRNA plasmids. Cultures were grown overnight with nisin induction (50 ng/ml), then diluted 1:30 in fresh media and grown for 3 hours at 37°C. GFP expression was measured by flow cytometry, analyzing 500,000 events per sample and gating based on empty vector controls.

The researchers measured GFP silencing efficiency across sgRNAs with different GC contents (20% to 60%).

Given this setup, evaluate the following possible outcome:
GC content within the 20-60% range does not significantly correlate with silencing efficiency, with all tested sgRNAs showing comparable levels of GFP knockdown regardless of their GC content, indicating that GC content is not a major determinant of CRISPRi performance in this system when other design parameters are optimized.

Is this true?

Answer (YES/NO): YES